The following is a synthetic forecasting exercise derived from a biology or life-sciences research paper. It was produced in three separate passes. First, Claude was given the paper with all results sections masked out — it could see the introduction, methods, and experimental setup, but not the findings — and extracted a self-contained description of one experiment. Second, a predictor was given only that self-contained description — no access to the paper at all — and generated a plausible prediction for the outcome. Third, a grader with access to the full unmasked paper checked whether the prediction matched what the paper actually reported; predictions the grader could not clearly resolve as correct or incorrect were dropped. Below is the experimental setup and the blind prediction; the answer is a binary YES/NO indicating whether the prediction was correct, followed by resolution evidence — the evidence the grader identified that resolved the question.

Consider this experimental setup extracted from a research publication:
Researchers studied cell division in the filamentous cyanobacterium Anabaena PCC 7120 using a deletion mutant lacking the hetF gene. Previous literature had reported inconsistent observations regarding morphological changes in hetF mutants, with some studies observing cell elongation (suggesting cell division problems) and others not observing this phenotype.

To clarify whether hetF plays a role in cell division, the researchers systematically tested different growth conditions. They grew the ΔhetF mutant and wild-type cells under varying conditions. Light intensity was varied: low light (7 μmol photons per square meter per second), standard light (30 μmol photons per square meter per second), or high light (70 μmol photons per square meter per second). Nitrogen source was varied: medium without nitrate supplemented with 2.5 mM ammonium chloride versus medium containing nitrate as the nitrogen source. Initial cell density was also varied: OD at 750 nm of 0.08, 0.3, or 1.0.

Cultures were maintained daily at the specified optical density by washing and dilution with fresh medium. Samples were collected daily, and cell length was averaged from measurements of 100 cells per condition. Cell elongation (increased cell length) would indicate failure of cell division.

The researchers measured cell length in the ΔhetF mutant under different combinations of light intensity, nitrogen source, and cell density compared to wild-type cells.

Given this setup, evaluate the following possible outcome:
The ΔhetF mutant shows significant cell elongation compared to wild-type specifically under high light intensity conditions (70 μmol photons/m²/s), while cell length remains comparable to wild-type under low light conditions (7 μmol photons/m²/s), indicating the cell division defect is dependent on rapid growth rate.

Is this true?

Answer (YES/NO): NO